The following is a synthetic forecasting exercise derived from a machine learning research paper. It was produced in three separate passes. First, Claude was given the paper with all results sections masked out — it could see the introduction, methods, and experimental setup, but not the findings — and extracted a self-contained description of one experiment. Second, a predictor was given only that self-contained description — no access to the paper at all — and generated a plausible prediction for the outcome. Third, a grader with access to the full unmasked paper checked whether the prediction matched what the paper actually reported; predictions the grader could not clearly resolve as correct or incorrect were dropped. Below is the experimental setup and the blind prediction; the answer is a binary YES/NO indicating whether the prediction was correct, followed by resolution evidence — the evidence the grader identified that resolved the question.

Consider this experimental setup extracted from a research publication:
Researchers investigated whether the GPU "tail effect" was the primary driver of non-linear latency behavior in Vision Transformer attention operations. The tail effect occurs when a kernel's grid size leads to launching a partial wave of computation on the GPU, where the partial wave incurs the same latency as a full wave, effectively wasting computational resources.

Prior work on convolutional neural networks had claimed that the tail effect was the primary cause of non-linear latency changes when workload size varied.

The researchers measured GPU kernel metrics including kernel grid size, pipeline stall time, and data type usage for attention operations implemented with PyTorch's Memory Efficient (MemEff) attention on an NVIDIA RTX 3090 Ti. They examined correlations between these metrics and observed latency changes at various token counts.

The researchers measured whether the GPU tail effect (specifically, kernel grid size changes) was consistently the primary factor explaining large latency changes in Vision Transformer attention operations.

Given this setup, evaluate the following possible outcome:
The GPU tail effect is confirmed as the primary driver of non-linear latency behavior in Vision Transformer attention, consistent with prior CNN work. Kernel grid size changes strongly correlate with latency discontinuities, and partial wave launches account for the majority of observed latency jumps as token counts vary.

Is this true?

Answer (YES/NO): NO